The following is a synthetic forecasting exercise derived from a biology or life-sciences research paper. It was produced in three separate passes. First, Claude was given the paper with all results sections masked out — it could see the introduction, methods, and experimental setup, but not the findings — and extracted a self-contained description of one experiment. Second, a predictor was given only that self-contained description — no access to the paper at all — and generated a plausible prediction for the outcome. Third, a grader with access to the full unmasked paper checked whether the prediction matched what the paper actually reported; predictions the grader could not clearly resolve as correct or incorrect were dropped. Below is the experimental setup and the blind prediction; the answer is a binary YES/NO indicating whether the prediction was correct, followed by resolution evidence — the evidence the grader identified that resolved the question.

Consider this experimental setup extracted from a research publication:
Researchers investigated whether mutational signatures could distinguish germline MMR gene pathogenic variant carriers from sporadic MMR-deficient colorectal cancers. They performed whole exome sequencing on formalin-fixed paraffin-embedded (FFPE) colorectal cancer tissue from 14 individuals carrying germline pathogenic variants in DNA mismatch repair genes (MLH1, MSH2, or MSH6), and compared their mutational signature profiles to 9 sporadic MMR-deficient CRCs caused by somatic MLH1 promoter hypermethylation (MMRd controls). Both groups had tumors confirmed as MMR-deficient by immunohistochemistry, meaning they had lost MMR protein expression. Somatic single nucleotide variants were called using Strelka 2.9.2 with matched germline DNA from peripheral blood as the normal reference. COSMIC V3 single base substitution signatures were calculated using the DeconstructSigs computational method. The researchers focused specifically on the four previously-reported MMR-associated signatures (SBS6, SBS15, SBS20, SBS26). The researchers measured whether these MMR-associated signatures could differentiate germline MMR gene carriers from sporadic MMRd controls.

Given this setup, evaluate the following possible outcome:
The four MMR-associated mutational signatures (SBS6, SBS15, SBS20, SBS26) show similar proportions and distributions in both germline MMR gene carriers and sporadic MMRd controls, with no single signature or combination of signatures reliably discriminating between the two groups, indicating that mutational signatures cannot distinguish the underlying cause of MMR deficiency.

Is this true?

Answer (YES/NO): YES